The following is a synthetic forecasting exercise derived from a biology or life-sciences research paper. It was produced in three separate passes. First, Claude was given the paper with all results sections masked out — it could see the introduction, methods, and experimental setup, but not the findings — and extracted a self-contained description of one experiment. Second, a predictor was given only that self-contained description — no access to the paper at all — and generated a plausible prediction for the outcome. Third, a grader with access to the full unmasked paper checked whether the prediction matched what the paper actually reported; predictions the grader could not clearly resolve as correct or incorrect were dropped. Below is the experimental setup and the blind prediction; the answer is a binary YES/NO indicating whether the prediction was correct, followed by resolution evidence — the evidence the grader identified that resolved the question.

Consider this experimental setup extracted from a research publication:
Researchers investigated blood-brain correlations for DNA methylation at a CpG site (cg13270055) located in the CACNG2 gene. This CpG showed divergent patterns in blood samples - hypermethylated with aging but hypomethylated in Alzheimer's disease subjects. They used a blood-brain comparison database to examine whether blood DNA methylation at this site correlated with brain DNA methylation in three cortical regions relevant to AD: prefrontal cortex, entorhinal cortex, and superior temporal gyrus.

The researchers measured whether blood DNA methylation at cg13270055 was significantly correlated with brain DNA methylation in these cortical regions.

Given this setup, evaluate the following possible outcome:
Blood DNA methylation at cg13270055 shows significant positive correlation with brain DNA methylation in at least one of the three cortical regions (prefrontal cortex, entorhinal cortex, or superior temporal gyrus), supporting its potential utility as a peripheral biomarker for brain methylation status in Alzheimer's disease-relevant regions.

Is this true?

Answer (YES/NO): YES